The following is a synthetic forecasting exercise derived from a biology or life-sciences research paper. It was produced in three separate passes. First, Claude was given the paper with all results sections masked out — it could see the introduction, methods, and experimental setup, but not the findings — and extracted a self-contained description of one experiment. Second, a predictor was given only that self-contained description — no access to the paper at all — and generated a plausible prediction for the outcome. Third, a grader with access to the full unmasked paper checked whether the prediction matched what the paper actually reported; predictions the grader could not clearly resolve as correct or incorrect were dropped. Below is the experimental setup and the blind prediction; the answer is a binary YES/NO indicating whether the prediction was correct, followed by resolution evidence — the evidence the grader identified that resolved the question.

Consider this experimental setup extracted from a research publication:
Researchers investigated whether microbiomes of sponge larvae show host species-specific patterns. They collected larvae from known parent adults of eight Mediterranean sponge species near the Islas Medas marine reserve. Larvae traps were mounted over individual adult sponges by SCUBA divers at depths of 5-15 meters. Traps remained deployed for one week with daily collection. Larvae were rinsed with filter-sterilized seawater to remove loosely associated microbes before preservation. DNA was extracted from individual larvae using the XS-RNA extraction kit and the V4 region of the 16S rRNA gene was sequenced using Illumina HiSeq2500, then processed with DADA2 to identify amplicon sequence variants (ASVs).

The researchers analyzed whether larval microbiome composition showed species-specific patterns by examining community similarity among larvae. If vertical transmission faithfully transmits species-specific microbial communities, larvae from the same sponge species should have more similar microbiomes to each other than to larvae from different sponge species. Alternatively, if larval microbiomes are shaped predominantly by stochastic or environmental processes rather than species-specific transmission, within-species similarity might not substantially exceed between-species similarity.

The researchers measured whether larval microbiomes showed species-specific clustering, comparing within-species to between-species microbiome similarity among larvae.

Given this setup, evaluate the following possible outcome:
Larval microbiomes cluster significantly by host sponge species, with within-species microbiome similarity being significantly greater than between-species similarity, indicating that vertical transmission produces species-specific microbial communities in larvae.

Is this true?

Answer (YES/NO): NO